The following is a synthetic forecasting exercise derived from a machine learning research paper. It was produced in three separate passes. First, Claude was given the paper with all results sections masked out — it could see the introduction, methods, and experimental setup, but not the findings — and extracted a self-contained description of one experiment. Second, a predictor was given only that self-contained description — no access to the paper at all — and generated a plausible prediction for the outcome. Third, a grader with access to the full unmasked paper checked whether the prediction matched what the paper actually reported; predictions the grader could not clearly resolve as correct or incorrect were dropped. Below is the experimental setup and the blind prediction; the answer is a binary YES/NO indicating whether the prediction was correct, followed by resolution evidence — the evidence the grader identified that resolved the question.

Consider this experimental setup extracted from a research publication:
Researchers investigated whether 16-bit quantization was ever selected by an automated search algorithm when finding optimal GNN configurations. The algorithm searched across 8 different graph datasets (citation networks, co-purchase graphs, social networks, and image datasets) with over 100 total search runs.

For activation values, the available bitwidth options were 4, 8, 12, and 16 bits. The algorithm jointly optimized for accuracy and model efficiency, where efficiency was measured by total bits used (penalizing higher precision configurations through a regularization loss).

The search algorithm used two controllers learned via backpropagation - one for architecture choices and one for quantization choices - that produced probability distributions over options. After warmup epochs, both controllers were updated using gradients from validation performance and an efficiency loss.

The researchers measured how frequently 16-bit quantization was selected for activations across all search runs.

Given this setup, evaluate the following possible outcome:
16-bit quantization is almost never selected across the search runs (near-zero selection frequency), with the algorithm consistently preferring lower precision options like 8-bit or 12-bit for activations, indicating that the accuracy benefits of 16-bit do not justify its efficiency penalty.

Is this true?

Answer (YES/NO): NO